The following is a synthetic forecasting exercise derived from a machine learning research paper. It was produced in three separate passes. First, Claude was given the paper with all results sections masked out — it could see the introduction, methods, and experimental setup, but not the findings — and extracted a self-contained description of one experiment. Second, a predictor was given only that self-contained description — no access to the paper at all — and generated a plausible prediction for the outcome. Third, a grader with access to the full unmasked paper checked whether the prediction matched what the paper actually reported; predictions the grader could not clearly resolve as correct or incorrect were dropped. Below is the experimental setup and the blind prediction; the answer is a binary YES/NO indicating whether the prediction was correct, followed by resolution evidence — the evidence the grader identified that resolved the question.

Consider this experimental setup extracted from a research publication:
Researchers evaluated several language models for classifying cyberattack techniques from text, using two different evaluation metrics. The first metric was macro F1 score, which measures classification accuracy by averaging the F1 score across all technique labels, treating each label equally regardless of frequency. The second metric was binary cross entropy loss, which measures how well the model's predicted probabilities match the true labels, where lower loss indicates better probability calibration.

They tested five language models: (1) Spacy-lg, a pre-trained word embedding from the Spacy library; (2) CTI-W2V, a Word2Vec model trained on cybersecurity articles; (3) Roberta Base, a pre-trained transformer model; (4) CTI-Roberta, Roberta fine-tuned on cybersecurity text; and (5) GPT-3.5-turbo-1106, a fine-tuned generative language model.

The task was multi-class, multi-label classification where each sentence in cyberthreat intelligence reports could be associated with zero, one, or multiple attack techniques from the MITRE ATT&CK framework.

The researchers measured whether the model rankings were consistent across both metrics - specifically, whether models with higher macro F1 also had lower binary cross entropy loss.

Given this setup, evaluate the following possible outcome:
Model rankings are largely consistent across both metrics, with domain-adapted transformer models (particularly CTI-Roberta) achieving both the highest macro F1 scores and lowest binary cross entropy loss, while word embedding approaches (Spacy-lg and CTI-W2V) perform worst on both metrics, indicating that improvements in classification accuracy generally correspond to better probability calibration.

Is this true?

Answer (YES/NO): NO